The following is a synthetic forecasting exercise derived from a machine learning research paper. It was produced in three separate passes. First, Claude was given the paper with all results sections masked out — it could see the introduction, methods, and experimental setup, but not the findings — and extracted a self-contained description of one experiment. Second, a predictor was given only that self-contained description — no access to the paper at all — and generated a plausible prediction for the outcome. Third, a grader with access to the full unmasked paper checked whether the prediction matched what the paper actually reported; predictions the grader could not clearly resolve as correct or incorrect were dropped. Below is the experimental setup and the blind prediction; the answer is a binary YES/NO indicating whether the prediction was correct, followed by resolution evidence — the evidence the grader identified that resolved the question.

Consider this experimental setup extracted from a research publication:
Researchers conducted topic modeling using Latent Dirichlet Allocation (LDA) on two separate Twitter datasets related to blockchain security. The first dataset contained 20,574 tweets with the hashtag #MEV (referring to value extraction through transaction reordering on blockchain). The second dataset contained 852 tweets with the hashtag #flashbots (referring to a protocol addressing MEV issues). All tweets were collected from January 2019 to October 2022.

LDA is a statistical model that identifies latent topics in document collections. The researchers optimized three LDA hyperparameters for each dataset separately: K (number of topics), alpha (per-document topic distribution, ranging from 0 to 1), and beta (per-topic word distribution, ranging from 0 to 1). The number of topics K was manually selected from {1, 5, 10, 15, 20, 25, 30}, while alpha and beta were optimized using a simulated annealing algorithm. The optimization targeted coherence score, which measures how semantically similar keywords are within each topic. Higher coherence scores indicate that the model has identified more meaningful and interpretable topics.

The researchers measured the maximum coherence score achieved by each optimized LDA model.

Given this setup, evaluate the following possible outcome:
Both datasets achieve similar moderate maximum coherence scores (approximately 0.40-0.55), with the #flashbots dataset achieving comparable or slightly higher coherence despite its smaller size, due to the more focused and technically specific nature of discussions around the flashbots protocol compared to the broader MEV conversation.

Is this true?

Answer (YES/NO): NO